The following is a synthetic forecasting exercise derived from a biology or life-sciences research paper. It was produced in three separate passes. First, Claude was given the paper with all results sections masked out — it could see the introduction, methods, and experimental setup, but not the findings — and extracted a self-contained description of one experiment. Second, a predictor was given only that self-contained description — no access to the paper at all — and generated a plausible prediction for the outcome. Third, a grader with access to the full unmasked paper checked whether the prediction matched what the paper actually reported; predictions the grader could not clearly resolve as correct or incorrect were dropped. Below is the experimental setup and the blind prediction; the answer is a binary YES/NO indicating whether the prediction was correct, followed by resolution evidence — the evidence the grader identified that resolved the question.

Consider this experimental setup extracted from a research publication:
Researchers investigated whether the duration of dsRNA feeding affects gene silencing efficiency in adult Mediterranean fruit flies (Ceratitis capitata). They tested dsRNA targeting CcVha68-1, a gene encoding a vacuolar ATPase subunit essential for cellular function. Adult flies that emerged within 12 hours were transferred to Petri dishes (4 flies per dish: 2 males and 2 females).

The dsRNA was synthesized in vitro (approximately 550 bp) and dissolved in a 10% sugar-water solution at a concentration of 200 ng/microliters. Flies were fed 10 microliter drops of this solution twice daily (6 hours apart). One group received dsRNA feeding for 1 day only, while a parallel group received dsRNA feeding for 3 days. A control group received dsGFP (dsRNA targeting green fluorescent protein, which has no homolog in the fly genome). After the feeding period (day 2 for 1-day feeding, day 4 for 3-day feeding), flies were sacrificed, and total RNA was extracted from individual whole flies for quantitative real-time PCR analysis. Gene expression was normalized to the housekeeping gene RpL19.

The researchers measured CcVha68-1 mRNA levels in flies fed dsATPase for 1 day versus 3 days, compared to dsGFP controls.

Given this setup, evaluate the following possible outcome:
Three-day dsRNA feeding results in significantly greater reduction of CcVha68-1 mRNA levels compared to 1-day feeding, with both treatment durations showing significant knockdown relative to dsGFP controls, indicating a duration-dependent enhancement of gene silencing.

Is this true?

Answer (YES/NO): NO